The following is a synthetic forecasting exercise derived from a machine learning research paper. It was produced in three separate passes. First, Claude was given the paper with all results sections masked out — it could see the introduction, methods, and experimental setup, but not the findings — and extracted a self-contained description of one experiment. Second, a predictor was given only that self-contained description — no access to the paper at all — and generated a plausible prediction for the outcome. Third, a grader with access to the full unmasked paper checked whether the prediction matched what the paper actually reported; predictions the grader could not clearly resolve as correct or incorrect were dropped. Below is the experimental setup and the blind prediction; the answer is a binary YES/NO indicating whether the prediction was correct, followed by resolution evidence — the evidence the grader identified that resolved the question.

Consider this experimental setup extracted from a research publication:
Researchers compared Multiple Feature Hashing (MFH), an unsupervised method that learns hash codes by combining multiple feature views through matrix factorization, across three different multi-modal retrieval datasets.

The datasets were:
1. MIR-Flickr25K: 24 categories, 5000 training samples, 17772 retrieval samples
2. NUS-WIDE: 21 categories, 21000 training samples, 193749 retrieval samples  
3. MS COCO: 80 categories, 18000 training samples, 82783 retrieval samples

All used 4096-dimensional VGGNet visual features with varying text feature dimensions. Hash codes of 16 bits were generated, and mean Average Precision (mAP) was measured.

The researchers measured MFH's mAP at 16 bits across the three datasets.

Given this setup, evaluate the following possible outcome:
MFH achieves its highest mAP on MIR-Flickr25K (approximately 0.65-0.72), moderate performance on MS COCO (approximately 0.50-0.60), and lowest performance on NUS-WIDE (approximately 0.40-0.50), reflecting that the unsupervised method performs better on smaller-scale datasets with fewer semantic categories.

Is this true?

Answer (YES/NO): NO